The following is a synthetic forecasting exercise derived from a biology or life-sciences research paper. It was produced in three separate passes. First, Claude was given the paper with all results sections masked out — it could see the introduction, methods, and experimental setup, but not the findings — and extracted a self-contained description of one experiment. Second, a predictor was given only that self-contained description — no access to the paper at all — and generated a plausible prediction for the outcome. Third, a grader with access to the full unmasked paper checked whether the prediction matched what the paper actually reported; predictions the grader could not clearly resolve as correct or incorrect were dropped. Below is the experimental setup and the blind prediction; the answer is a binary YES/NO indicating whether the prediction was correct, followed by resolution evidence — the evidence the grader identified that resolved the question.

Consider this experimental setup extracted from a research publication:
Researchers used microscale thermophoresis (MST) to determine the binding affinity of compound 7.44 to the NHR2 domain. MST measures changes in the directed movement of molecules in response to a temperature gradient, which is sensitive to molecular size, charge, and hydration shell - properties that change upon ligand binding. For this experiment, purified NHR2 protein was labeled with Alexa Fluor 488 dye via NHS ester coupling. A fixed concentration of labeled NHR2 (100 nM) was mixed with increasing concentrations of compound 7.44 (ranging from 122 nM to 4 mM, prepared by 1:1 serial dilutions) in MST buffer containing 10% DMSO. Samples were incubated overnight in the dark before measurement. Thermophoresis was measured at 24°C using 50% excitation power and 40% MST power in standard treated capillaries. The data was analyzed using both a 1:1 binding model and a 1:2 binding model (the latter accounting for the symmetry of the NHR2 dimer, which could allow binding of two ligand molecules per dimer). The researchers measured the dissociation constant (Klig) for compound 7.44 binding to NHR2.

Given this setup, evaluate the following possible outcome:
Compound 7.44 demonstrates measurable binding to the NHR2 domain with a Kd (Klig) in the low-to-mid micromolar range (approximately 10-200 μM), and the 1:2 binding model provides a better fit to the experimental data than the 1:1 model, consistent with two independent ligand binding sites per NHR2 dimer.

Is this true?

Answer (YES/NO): NO